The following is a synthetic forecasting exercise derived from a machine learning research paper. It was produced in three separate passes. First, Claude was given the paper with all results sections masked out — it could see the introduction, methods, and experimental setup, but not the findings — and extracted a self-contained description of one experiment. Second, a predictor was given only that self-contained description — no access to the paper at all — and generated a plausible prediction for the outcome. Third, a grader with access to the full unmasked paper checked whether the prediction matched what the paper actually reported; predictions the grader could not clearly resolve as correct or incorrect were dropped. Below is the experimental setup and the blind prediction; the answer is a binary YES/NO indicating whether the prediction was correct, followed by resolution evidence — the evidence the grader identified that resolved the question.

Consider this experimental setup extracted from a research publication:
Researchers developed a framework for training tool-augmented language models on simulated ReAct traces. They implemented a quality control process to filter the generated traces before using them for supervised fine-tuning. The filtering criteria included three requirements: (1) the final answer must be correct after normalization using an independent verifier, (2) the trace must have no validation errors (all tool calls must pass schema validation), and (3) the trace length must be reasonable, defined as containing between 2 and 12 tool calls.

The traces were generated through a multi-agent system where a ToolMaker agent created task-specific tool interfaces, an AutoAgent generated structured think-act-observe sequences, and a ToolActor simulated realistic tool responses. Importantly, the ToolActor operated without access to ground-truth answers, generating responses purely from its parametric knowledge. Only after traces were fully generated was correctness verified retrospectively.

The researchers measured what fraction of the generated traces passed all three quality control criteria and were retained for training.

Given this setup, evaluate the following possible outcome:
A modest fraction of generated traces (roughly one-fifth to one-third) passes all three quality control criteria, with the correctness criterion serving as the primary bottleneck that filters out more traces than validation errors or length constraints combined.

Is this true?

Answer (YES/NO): NO